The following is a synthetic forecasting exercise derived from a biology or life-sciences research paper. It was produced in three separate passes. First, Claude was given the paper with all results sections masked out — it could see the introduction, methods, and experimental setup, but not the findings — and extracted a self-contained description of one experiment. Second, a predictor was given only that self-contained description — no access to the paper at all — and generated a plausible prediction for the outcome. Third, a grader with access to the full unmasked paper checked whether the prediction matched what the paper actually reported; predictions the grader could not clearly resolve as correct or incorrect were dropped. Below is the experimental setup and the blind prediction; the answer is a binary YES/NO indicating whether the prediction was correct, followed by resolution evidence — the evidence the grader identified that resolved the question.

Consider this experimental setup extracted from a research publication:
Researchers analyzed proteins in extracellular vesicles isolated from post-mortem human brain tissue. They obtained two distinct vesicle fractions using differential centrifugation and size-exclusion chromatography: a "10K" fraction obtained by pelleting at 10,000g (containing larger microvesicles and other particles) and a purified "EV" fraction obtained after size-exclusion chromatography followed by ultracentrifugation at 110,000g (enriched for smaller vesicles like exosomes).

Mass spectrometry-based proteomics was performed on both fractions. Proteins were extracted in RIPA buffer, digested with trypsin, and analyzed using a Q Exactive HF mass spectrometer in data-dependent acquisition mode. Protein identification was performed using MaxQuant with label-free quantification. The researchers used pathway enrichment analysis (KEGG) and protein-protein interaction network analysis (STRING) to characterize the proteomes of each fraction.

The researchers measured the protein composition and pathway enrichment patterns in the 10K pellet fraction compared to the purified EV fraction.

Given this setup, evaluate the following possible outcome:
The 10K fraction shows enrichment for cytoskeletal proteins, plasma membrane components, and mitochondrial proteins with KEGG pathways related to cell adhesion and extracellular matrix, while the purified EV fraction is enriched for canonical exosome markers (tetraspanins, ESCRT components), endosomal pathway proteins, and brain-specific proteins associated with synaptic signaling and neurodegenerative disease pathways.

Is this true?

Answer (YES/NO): NO